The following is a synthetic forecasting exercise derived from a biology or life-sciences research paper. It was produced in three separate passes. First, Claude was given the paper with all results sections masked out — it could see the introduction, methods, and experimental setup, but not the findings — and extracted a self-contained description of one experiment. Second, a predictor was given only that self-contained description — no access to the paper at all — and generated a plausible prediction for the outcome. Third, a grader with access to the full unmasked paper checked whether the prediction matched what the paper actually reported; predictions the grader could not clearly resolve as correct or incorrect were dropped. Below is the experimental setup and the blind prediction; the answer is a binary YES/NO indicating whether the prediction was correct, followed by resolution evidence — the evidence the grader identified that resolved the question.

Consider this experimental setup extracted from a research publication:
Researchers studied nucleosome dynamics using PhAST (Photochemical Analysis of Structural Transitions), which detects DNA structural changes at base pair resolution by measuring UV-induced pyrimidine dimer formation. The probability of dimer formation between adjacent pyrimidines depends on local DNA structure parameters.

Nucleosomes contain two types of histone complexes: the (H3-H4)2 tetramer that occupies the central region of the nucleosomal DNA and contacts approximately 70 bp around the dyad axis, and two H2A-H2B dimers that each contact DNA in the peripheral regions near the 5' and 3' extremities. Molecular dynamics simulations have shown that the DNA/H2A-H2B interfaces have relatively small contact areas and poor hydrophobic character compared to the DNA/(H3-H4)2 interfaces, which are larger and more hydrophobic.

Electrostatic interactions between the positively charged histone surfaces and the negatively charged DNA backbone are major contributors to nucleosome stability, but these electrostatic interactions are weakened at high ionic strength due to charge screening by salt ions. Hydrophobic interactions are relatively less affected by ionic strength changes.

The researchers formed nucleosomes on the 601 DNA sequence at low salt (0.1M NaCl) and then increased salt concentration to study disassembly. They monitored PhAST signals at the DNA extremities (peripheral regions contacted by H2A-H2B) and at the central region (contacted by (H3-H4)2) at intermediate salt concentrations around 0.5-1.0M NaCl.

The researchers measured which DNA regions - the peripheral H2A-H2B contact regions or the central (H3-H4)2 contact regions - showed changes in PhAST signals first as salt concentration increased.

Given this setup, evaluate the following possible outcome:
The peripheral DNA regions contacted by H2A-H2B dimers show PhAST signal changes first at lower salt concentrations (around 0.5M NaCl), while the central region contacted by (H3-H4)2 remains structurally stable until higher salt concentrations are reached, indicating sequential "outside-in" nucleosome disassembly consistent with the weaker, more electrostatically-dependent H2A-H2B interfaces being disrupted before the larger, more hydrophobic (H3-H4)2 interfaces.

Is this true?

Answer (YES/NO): YES